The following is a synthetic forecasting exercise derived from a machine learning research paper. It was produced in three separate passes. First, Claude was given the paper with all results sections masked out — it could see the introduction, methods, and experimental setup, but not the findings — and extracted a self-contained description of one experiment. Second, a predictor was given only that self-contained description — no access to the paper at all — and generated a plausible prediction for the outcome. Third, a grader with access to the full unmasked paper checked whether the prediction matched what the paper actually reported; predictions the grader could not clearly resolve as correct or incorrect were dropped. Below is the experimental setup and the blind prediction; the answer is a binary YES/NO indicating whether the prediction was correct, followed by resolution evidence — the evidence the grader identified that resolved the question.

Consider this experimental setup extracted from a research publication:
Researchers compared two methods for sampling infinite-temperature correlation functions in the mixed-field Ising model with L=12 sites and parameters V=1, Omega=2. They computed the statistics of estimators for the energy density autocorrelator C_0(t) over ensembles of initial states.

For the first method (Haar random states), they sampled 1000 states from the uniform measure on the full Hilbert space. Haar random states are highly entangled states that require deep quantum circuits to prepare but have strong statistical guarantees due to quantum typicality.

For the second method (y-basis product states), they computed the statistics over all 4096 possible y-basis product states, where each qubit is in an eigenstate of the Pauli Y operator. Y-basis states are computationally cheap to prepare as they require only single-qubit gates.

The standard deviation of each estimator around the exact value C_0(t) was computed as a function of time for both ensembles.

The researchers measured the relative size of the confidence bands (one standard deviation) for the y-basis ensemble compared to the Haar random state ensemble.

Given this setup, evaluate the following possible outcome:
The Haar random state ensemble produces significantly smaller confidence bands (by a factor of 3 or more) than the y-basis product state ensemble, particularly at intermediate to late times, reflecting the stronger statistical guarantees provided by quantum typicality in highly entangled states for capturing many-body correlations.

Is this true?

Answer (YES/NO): NO